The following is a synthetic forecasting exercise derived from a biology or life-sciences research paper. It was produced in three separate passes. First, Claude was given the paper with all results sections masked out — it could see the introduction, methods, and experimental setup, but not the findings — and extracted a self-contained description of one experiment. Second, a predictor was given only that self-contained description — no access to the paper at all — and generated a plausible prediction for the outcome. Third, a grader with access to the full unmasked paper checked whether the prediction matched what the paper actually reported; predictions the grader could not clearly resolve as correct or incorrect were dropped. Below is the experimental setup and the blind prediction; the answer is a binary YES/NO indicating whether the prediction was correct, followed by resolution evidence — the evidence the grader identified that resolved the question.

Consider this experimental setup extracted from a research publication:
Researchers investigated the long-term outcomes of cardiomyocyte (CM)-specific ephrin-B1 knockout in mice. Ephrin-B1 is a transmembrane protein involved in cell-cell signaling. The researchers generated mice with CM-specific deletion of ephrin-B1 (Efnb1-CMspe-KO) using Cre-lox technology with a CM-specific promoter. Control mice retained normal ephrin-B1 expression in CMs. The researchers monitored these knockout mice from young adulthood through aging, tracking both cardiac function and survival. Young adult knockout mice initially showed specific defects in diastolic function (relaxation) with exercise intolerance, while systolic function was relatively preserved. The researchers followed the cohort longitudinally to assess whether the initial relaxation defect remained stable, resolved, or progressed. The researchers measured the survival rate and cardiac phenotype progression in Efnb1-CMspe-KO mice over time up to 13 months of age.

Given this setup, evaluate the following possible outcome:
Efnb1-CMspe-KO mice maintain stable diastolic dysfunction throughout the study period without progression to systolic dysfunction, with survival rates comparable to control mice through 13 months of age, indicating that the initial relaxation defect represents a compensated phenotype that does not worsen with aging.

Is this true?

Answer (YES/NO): NO